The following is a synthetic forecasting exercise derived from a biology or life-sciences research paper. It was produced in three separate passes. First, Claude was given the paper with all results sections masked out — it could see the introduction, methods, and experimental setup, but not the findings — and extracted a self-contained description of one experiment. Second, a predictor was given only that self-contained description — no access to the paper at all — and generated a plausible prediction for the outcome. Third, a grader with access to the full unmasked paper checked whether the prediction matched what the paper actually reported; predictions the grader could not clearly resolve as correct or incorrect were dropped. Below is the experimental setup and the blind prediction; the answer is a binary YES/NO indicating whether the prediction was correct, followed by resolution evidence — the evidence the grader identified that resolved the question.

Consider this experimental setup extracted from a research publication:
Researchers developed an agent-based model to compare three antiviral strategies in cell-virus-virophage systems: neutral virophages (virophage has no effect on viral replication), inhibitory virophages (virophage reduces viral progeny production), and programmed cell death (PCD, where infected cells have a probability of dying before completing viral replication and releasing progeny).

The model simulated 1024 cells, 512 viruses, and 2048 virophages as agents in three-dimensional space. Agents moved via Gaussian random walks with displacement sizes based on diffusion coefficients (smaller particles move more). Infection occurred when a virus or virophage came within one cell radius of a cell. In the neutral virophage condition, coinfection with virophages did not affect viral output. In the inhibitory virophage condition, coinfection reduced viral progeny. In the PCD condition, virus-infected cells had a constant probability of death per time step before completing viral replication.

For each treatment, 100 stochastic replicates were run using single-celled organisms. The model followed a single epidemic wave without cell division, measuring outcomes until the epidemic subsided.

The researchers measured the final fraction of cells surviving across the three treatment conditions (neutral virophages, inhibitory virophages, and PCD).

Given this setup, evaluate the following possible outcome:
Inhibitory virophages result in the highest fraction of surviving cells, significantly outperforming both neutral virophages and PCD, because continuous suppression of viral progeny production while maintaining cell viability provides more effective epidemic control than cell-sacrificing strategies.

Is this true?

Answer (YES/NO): NO